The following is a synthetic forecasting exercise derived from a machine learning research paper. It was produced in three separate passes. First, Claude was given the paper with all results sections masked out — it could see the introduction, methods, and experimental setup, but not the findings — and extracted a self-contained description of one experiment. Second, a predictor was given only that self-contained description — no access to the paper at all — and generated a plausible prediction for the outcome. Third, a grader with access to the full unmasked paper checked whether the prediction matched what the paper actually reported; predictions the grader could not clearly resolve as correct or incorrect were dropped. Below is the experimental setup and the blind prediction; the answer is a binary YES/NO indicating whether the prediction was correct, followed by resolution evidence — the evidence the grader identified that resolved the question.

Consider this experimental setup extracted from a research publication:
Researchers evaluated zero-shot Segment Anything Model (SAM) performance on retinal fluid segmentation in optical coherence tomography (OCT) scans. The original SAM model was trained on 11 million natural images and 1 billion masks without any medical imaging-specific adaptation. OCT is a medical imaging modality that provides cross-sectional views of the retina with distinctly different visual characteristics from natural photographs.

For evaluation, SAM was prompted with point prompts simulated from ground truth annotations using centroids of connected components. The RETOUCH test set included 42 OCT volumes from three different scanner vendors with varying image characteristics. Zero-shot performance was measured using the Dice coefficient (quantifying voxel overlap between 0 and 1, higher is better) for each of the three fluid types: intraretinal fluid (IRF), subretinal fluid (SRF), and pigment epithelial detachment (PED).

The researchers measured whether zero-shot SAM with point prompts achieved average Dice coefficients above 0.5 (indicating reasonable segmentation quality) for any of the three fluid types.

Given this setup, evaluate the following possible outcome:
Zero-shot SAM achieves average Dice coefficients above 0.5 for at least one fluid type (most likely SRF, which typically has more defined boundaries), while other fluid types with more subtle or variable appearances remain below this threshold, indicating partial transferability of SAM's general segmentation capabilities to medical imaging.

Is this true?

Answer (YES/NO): NO